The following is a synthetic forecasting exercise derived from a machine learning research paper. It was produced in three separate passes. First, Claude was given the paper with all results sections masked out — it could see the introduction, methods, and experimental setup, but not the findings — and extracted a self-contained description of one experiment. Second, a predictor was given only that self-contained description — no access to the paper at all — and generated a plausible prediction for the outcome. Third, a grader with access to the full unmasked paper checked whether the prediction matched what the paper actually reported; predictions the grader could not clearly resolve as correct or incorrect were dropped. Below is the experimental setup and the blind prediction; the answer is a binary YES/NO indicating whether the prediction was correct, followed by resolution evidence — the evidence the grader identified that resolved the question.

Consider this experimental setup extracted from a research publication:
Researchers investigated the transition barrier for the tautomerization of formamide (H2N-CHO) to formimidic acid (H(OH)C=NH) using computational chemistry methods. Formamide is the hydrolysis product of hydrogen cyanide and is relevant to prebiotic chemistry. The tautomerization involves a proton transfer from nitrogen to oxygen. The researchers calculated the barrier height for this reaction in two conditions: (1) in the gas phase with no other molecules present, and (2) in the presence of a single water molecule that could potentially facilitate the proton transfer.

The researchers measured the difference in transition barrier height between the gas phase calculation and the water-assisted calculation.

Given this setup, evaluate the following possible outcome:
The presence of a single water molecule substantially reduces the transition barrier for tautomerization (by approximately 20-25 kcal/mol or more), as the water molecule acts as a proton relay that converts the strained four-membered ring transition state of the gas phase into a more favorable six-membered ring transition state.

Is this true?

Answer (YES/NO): YES